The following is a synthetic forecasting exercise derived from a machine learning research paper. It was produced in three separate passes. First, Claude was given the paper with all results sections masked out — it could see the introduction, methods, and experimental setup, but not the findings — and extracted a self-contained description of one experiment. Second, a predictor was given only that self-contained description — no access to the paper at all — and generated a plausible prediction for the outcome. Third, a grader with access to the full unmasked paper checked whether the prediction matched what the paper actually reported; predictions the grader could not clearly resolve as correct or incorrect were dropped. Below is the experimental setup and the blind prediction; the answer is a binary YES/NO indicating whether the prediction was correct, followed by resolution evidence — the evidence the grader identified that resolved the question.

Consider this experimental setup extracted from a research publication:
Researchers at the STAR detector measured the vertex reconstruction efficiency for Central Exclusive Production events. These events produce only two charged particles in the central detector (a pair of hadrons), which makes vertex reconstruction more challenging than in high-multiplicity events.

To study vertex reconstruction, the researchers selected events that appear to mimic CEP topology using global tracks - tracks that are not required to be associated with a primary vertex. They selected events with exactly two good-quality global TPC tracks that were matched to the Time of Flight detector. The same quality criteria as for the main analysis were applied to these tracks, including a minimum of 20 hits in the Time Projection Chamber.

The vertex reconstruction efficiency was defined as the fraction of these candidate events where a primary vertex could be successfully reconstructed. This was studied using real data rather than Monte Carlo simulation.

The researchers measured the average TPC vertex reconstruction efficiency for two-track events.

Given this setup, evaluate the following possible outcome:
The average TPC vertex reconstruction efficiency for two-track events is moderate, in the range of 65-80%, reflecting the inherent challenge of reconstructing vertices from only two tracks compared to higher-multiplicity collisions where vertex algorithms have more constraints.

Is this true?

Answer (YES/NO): NO